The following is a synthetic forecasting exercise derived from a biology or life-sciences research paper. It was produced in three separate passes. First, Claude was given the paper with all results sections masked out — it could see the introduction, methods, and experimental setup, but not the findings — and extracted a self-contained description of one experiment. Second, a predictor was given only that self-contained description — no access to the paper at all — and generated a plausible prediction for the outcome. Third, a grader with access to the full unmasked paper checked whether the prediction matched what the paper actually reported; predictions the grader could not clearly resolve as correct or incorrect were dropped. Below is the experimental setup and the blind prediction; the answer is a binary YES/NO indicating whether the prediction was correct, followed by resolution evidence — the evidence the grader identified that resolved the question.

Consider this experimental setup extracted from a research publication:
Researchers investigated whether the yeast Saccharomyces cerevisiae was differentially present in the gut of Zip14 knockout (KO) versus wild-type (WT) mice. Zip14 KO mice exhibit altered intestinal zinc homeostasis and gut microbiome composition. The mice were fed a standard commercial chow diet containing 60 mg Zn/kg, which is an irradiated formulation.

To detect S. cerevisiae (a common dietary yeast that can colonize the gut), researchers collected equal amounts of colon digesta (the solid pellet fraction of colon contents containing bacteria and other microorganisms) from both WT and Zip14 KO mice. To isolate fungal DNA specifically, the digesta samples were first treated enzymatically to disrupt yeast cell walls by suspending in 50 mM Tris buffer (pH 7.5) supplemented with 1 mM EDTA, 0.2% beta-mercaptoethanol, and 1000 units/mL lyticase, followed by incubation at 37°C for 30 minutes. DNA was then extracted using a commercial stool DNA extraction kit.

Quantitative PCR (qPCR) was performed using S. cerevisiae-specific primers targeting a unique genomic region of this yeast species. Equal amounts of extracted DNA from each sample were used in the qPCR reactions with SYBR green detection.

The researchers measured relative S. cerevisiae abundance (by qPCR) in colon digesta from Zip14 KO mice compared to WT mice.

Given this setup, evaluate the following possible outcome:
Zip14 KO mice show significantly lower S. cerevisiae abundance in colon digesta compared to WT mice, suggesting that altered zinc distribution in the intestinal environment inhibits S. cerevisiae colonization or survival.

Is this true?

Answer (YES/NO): NO